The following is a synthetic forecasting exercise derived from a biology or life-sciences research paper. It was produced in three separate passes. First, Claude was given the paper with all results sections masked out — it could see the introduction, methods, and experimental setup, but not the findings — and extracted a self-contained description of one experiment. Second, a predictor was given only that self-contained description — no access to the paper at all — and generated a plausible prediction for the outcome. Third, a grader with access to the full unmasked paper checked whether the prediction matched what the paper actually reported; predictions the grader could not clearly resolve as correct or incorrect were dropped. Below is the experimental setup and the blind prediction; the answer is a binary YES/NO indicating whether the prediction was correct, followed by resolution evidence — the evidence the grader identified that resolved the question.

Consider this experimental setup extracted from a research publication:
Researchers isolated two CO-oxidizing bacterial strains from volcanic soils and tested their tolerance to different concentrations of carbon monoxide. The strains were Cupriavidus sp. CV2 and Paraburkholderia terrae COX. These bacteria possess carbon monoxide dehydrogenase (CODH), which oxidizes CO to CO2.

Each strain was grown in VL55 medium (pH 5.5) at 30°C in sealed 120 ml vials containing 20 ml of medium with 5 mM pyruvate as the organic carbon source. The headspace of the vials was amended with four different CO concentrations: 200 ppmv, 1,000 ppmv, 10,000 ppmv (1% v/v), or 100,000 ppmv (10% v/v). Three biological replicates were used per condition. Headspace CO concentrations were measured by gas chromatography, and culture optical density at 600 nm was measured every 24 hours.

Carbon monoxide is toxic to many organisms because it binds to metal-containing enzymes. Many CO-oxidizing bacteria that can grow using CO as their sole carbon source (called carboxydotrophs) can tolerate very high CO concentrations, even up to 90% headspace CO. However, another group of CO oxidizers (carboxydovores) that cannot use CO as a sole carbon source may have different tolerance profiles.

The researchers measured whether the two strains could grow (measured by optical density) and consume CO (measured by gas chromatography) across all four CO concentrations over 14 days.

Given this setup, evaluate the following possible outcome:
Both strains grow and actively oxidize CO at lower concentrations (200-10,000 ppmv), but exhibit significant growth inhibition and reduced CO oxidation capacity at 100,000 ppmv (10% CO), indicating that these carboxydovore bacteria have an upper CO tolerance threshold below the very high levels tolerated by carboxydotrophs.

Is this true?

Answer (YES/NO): NO